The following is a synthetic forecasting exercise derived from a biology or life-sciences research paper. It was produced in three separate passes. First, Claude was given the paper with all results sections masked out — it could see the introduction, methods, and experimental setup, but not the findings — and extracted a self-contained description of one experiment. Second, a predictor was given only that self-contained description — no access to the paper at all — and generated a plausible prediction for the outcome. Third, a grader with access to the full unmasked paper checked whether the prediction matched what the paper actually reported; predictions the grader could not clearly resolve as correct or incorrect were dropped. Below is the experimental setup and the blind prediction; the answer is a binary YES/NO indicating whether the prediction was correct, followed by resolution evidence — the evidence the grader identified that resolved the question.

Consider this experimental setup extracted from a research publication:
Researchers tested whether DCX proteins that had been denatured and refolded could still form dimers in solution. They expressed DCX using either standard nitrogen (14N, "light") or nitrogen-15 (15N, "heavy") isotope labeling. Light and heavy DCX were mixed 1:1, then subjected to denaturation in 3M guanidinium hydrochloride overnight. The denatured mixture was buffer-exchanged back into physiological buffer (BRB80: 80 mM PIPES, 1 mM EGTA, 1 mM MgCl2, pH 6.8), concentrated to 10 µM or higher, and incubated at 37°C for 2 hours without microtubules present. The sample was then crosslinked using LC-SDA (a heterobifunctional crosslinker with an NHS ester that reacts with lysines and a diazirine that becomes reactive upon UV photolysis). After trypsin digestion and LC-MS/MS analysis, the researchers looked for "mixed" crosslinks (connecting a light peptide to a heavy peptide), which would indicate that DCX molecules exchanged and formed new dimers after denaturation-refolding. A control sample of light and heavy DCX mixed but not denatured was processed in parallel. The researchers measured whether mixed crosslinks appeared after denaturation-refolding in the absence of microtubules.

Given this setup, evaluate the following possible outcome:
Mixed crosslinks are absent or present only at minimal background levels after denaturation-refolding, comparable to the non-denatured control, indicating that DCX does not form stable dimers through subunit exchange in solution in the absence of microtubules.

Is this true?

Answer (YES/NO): NO